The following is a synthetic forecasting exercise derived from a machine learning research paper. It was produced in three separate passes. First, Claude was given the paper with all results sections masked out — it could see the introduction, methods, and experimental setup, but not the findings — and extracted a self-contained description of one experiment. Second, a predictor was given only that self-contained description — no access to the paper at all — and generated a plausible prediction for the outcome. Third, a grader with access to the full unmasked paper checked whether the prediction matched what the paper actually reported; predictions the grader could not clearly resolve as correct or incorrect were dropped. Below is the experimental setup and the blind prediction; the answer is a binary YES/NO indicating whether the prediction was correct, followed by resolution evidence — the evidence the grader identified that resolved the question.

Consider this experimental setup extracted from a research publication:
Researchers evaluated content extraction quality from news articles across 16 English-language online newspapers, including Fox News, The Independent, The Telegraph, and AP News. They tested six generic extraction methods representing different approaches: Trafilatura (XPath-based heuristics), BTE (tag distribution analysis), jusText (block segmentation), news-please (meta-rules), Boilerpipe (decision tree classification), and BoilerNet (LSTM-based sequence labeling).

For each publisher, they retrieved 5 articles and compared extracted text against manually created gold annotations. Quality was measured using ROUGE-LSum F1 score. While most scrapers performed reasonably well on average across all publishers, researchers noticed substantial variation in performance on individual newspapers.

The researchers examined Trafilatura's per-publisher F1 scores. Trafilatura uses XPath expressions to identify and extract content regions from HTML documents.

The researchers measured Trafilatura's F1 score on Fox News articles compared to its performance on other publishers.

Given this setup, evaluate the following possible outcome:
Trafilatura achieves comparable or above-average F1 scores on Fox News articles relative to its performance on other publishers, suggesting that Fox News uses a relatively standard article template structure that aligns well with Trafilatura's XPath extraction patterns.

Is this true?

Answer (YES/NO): NO